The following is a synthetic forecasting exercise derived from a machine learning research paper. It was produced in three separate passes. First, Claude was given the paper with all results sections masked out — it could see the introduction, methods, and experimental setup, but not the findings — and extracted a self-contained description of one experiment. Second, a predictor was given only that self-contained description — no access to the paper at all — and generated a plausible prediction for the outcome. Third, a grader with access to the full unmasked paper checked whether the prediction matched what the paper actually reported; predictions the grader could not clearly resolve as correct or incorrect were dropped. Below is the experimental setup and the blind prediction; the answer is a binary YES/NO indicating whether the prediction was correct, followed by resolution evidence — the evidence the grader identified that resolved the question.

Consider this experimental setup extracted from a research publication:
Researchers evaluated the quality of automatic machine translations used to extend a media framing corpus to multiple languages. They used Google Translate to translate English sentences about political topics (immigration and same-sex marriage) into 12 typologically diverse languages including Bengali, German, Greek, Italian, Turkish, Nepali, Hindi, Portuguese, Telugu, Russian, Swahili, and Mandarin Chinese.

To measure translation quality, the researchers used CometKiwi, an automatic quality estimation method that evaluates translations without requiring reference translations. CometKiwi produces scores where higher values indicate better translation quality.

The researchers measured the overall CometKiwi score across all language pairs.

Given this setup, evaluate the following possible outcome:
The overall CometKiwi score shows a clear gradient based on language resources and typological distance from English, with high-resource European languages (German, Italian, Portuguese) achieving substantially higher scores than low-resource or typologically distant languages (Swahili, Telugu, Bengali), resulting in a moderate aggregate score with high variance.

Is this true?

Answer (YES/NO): NO